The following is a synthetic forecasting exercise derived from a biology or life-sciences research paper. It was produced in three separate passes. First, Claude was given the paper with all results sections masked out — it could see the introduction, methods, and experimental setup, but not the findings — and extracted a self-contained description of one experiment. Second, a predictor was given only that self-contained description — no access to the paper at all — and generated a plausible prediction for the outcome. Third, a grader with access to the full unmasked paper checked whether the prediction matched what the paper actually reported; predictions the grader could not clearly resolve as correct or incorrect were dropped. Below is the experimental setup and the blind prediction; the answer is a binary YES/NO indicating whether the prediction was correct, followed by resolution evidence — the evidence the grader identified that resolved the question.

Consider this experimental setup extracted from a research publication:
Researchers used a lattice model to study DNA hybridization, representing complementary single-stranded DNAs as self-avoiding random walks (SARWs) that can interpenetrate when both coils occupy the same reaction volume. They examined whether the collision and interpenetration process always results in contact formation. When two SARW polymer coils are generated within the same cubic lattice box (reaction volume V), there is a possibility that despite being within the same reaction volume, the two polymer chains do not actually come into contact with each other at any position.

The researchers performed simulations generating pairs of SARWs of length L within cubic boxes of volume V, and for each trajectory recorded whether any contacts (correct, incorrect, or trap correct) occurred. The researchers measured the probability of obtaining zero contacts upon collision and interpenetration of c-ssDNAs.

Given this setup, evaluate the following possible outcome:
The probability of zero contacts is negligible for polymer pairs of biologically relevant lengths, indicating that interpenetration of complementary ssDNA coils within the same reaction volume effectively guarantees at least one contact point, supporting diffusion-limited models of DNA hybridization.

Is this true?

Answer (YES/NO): NO